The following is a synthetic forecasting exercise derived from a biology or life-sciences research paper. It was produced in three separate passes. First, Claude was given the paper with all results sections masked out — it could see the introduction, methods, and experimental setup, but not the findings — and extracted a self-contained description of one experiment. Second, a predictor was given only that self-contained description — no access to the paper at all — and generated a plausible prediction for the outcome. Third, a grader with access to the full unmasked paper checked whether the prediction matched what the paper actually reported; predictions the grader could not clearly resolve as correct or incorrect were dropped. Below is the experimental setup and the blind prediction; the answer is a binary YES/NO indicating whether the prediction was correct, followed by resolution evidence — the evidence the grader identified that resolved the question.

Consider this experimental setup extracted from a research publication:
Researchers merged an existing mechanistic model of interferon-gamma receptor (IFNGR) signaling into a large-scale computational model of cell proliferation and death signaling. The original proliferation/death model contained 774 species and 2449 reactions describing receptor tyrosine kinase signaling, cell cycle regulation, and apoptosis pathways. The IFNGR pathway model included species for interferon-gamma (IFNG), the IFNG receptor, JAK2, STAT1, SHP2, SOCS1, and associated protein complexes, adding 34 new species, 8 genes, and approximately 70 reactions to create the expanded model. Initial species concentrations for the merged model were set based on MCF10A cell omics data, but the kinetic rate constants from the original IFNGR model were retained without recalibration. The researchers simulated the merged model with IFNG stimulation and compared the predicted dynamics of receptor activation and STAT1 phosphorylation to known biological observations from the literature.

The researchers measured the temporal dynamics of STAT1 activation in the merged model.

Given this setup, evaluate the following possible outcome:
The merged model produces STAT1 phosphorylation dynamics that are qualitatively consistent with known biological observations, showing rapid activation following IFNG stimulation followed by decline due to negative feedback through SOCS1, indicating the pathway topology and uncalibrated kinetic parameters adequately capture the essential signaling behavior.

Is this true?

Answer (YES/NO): NO